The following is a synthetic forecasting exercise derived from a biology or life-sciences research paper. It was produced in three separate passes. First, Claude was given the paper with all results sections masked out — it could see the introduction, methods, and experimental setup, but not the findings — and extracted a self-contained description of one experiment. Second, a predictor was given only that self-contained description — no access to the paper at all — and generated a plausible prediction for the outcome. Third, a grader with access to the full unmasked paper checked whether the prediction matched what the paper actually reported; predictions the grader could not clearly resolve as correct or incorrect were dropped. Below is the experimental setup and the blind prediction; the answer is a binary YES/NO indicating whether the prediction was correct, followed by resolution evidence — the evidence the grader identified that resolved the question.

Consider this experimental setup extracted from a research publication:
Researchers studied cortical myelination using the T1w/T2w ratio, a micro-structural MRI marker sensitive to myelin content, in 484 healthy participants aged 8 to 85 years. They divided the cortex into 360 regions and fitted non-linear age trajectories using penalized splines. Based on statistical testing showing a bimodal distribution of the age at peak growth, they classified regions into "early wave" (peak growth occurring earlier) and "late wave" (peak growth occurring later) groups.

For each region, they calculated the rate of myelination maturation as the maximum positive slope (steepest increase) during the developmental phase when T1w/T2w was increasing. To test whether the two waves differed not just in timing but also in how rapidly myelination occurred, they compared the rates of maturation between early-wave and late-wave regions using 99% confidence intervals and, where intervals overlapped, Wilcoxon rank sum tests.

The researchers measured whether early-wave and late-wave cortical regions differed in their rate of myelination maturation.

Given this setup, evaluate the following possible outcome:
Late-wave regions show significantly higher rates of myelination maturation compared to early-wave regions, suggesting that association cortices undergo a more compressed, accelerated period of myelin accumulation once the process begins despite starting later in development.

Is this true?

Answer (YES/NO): NO